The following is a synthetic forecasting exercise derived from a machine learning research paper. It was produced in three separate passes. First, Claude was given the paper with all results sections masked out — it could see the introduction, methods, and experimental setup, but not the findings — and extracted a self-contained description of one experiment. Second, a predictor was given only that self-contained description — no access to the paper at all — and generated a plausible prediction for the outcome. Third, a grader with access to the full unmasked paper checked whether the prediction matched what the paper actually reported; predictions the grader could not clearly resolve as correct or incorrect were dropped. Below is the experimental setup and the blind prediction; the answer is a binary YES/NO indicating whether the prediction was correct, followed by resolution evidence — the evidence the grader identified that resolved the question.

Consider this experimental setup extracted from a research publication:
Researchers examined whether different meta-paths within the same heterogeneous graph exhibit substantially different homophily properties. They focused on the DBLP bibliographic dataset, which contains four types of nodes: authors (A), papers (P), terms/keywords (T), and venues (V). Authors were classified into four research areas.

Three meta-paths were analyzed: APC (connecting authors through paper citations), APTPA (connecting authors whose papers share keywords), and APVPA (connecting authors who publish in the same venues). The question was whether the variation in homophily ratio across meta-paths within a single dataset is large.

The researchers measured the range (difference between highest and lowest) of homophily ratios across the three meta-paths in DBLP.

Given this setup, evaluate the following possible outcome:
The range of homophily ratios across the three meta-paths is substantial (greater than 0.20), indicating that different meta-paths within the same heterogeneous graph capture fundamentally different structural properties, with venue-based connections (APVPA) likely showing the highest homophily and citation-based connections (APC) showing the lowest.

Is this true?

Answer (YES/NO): NO